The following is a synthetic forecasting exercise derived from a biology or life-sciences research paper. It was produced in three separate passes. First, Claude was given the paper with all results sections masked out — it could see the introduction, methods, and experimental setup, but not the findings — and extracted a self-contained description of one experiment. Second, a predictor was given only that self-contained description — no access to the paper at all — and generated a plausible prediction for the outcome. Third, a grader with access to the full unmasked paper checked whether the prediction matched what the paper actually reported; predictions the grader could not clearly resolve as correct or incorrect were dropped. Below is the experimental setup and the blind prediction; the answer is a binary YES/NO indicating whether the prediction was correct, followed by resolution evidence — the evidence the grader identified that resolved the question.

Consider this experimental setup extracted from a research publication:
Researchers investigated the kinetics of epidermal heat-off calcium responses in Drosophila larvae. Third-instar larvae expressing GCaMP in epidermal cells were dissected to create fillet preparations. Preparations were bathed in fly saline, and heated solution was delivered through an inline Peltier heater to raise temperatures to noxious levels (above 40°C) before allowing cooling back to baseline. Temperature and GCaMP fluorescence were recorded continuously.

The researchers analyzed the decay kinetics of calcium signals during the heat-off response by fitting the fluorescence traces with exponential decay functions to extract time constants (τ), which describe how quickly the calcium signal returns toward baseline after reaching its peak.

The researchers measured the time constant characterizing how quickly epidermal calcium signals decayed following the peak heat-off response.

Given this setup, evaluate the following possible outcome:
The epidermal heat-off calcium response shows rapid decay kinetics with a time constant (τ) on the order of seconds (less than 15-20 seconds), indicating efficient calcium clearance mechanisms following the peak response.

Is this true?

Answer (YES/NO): NO